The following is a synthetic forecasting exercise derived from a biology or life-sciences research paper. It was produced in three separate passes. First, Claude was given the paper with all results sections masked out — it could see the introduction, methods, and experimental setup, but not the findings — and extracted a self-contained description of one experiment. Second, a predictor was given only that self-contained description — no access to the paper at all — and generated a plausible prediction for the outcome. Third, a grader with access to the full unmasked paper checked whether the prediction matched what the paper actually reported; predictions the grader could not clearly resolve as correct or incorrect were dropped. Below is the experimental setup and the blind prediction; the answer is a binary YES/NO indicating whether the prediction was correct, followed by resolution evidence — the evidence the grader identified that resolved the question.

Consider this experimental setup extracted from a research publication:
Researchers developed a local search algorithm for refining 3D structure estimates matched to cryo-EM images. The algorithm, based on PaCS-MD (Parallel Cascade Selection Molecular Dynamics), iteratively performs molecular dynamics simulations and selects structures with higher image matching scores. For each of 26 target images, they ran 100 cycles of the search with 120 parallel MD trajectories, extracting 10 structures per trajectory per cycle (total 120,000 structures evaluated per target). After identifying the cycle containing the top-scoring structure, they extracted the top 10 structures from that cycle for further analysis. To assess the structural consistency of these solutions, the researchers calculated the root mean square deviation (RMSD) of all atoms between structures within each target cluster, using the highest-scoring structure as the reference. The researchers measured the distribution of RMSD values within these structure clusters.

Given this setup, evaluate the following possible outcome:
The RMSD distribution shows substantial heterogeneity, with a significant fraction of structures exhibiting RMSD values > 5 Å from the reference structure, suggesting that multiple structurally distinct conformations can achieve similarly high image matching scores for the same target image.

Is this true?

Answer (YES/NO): NO